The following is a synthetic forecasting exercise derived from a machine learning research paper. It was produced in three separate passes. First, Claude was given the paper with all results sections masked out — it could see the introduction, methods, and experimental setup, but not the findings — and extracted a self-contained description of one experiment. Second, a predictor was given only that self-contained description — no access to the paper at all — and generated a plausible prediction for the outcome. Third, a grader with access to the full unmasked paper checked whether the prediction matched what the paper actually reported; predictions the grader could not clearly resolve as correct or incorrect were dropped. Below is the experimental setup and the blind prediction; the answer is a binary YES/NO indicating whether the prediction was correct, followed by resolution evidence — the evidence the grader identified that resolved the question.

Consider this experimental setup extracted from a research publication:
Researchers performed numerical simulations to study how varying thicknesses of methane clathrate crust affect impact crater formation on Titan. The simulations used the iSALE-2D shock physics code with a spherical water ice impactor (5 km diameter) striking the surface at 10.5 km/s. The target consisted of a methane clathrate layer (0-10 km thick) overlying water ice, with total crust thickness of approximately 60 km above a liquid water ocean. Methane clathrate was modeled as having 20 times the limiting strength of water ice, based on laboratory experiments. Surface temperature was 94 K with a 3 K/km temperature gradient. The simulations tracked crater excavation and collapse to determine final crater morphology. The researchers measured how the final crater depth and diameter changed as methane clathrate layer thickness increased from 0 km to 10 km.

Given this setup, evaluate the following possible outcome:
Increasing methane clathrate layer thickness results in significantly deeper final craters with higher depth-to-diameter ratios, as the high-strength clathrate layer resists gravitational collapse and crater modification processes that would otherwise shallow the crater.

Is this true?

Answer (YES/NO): NO